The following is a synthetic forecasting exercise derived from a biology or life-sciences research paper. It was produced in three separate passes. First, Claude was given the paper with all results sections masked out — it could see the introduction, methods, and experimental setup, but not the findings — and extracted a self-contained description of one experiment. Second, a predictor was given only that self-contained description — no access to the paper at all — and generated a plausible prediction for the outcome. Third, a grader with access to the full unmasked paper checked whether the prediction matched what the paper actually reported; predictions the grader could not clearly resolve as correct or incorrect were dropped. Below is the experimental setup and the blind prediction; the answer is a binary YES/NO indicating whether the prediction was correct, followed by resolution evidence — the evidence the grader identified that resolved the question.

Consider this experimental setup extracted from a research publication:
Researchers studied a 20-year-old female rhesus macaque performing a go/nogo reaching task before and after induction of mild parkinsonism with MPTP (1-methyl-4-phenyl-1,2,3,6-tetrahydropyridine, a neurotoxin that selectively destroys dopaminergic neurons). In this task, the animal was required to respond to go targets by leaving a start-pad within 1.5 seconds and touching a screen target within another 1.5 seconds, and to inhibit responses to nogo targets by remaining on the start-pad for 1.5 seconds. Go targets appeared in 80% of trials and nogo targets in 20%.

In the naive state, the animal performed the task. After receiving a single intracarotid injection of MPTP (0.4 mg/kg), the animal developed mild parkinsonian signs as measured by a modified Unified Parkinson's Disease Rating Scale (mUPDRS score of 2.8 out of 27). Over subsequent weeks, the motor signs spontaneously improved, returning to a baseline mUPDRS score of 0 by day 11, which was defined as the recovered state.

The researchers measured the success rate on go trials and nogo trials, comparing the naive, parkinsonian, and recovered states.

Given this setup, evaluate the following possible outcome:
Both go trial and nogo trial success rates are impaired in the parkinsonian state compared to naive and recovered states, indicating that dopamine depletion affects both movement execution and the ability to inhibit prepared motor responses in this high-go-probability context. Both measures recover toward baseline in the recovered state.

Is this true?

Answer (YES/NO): NO